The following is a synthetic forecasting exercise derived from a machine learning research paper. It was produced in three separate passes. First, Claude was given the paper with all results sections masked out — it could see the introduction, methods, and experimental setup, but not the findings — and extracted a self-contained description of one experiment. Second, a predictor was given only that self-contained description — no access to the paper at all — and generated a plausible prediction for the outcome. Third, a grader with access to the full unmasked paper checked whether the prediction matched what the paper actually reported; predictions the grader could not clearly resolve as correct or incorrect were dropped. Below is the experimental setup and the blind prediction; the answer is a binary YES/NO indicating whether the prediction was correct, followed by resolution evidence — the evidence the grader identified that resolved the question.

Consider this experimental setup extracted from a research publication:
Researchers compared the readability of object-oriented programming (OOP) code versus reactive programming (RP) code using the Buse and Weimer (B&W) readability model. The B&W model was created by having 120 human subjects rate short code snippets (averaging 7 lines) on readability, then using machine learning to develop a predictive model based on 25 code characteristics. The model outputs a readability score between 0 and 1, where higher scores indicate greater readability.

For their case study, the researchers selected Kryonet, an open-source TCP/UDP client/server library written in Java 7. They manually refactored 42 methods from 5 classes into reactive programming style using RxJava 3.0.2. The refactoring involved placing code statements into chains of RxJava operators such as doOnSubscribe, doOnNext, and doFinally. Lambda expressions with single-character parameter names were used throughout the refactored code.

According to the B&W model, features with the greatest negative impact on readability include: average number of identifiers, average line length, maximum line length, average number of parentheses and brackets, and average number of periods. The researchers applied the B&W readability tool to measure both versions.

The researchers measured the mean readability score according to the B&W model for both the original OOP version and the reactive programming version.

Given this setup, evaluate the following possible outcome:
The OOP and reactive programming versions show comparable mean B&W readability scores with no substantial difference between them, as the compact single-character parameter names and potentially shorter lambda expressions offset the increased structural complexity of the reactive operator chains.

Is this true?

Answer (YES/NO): NO